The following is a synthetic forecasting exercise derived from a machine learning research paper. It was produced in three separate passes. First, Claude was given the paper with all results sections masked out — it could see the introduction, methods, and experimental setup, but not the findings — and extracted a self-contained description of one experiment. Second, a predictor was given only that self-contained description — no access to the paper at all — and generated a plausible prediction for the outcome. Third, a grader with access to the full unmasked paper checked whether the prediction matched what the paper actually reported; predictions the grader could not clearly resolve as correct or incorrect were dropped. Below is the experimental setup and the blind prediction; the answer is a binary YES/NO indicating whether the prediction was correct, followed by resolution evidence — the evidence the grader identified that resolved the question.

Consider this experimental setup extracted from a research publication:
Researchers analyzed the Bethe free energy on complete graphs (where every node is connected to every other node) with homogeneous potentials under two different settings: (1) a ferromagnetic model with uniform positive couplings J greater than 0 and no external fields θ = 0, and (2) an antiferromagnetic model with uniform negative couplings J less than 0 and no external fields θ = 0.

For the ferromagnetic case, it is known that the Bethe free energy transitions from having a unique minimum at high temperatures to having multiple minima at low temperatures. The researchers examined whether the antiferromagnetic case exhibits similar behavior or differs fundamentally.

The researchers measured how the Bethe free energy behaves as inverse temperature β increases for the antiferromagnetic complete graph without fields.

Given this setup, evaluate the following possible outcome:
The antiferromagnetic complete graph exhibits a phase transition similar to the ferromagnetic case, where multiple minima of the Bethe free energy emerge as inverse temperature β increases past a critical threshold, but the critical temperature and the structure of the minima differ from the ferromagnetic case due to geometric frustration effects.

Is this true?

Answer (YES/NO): NO